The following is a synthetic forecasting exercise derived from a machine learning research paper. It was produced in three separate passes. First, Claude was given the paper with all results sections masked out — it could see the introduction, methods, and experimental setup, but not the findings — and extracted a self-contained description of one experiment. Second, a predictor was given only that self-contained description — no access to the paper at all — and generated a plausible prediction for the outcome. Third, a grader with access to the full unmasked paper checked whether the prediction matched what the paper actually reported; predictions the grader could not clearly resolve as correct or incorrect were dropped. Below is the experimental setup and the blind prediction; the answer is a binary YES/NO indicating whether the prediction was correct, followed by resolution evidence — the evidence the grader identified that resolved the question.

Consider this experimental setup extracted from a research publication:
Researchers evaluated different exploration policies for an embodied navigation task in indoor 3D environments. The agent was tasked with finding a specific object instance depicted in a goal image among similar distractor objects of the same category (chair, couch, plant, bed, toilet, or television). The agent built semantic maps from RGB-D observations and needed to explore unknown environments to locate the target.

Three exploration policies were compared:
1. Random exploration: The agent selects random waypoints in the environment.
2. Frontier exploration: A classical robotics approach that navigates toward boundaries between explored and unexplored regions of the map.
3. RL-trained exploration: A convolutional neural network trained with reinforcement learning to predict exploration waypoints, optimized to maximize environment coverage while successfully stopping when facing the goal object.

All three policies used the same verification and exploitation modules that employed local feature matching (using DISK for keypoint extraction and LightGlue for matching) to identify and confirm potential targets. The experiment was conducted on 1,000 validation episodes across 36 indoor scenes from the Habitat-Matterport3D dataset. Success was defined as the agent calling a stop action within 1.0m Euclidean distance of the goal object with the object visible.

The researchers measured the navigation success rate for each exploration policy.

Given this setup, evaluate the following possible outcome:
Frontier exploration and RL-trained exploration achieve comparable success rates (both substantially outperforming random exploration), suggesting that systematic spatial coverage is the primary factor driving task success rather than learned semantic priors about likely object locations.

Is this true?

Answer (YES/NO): NO